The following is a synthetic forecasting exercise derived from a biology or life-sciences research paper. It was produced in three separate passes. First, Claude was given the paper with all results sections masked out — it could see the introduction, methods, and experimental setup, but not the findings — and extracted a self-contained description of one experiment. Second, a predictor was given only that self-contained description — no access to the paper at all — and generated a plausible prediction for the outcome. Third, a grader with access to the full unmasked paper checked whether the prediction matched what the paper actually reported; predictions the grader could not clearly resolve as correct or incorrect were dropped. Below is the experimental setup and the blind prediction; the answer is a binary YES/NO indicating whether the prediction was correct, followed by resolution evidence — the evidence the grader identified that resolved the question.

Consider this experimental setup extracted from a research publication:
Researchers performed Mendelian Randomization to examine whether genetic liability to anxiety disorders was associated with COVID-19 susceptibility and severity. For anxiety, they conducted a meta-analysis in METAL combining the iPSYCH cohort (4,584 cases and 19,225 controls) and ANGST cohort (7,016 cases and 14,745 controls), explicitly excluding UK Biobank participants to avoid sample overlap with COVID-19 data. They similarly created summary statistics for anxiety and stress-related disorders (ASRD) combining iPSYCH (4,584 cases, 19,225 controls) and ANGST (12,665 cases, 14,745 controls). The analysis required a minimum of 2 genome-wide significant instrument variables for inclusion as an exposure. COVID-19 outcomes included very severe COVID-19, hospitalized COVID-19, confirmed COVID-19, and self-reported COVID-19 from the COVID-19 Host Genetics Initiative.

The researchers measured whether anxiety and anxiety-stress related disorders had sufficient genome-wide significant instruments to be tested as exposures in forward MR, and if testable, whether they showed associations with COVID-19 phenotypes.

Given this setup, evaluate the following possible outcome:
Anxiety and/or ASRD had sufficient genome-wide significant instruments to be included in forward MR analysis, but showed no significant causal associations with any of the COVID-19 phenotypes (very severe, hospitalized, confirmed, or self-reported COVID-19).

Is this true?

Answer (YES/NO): NO